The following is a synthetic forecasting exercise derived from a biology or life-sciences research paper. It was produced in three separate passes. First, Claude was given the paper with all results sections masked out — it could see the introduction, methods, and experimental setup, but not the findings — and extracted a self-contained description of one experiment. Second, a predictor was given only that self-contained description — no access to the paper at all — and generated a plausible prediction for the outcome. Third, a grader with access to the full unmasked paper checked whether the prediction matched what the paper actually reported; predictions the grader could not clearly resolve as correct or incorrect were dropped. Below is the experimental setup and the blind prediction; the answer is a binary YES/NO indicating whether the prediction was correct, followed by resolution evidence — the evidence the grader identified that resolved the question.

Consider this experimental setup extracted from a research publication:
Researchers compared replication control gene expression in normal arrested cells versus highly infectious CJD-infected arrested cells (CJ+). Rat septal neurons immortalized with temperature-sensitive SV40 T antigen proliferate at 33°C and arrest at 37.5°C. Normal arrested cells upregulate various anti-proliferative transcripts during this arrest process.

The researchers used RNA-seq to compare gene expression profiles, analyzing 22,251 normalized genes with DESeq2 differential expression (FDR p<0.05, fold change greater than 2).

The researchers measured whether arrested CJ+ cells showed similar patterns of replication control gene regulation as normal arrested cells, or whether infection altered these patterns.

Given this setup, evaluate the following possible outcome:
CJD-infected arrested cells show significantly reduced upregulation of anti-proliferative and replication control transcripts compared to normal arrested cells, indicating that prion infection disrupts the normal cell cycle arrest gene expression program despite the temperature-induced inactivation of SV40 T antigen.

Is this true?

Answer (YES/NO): YES